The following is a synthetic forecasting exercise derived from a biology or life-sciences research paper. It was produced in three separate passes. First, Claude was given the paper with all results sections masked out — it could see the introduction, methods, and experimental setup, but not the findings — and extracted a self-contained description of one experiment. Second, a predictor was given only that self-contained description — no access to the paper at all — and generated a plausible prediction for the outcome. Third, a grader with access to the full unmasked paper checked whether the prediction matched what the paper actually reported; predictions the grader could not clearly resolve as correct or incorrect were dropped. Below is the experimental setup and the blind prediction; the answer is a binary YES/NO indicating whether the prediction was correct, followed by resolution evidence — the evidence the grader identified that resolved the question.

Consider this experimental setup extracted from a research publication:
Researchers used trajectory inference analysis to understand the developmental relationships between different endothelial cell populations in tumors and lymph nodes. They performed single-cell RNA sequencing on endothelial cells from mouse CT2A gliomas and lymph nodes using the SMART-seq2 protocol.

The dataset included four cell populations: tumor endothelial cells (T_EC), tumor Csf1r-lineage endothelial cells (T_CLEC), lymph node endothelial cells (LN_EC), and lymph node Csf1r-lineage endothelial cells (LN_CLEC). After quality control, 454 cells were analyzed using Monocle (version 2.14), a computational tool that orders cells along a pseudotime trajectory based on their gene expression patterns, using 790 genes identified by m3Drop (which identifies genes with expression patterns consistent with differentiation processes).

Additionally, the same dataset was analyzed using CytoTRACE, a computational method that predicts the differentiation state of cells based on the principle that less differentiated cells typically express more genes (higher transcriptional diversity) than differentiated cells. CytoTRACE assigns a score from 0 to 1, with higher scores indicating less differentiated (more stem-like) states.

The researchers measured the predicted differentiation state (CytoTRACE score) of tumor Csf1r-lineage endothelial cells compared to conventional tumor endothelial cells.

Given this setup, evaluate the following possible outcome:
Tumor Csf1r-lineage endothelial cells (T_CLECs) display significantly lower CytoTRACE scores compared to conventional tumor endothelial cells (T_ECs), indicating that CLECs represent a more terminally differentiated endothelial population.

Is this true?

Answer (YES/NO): NO